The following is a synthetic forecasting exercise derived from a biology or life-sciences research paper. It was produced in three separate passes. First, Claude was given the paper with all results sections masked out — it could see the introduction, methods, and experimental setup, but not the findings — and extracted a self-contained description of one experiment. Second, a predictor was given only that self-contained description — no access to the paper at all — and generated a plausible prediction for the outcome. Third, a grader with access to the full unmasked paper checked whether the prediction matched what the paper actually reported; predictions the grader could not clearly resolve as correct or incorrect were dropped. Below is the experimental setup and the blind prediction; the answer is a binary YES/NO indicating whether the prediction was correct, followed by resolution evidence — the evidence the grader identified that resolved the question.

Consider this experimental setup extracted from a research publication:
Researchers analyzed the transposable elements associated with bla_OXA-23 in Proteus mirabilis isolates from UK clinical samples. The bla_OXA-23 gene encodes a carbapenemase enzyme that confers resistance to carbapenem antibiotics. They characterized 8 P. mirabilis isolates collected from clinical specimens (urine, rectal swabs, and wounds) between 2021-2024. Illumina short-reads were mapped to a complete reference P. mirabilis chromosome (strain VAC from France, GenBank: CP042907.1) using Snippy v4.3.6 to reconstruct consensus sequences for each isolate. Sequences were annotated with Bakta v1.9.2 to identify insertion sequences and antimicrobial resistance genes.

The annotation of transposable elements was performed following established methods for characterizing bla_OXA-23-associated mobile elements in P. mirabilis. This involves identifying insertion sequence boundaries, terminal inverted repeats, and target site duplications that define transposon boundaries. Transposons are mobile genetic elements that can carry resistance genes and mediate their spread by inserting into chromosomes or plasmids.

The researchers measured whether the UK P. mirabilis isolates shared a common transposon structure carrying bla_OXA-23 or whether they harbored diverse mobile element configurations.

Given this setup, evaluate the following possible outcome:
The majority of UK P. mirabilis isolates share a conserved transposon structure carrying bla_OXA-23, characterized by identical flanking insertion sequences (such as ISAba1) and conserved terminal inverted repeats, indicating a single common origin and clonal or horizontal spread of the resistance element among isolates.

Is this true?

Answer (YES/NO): YES